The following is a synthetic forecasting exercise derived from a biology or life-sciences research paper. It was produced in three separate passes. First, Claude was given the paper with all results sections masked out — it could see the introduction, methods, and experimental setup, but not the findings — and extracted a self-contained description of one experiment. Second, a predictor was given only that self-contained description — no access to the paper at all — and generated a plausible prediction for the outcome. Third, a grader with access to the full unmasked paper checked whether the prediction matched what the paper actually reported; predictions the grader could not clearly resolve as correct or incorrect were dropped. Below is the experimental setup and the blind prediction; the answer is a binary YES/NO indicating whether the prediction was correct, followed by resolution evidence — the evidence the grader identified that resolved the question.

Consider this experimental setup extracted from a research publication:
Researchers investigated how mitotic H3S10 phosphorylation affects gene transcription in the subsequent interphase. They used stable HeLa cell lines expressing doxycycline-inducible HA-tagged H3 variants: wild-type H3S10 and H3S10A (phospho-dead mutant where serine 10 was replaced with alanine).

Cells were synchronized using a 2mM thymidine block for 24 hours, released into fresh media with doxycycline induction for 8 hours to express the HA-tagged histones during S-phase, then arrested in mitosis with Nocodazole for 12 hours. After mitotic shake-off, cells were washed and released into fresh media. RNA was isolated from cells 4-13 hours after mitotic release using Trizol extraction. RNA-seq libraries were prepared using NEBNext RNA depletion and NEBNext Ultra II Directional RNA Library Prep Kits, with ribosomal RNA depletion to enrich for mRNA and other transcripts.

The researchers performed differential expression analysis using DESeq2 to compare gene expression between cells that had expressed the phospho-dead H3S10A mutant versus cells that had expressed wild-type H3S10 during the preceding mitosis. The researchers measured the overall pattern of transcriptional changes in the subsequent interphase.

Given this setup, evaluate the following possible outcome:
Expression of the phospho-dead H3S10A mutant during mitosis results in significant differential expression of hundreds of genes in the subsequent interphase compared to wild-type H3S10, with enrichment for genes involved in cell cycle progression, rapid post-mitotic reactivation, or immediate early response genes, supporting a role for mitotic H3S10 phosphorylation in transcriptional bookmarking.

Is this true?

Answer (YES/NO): NO